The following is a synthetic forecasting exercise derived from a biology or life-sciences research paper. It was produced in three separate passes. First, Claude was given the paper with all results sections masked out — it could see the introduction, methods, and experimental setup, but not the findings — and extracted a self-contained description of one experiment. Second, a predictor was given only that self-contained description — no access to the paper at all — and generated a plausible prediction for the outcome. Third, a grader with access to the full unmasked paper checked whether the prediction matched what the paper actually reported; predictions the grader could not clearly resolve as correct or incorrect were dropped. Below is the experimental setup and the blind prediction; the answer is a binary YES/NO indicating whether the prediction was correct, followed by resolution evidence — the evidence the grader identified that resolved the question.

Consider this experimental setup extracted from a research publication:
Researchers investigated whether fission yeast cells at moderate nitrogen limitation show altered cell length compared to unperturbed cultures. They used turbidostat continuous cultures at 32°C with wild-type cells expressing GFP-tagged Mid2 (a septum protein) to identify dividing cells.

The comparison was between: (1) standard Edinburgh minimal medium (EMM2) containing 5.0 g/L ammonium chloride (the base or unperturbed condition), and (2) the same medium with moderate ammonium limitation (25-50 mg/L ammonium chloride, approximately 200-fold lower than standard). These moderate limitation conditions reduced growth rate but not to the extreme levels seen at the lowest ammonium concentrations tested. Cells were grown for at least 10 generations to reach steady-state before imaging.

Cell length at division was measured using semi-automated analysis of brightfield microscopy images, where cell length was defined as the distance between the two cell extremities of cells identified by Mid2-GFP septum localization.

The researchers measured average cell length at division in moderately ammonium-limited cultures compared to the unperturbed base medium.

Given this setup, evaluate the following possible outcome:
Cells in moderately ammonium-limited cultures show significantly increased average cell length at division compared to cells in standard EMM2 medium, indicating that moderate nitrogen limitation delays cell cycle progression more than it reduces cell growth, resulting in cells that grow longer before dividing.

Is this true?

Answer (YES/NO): YES